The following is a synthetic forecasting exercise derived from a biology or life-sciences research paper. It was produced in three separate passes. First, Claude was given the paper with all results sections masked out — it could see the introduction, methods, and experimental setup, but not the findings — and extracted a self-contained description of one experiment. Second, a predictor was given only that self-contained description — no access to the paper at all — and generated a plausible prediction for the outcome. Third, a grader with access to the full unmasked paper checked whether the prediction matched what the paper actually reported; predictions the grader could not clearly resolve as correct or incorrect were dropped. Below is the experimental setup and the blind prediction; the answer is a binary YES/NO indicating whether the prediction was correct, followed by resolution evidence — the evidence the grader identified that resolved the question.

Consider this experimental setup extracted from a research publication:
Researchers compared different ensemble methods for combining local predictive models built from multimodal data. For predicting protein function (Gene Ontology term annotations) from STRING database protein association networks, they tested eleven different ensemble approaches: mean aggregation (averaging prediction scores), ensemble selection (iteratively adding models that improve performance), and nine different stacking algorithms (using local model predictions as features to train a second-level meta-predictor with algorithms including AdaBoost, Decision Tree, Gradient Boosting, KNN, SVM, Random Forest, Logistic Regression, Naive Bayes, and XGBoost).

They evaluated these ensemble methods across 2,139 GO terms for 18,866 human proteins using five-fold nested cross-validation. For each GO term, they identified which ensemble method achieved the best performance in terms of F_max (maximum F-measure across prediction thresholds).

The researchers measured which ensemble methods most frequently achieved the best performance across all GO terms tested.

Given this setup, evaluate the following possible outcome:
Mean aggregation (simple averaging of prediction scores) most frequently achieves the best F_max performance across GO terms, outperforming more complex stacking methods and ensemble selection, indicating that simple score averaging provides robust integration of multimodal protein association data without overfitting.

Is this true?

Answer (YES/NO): NO